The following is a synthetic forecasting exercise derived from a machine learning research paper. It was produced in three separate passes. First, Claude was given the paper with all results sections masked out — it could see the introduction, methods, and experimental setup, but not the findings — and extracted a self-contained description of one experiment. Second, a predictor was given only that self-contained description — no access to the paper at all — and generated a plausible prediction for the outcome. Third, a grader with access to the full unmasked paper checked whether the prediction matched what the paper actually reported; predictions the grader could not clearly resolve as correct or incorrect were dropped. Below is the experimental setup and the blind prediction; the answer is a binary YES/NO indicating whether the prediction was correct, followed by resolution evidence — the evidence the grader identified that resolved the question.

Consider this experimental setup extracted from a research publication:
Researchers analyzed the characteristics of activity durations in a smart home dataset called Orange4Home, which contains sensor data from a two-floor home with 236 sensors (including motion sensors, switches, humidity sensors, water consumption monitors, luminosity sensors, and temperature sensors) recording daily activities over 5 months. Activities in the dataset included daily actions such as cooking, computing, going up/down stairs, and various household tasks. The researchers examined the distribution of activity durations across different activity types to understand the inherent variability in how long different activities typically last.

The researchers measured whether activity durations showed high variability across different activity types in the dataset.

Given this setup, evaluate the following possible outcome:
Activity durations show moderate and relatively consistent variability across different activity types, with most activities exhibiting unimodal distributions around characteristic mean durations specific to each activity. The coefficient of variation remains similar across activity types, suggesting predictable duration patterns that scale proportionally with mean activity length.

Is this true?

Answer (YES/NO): NO